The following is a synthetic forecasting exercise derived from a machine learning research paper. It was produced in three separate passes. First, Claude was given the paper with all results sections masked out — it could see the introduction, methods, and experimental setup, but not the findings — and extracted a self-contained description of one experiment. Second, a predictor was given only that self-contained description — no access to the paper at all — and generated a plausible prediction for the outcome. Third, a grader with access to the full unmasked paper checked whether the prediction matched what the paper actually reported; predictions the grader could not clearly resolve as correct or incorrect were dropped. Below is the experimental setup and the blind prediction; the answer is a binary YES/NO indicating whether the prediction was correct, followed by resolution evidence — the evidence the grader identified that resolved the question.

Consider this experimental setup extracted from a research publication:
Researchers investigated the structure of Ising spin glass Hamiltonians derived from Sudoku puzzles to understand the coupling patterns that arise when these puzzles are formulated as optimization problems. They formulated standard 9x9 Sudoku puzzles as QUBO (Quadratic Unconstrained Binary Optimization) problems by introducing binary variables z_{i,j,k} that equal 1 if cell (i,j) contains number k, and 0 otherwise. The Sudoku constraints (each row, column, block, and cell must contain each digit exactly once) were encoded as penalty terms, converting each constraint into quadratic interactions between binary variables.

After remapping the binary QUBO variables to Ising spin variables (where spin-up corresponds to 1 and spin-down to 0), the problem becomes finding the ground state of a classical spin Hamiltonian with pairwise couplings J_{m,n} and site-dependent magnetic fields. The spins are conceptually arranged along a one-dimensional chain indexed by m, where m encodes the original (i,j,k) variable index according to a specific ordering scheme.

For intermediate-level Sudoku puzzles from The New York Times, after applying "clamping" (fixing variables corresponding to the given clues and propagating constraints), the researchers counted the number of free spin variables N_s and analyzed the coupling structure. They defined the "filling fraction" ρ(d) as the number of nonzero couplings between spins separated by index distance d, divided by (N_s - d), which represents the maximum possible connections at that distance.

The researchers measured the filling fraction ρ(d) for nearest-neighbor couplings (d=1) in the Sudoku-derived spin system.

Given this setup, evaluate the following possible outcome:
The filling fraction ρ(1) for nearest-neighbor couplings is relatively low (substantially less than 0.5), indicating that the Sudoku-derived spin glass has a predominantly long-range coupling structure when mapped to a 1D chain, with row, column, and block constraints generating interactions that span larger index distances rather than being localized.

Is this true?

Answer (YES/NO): NO